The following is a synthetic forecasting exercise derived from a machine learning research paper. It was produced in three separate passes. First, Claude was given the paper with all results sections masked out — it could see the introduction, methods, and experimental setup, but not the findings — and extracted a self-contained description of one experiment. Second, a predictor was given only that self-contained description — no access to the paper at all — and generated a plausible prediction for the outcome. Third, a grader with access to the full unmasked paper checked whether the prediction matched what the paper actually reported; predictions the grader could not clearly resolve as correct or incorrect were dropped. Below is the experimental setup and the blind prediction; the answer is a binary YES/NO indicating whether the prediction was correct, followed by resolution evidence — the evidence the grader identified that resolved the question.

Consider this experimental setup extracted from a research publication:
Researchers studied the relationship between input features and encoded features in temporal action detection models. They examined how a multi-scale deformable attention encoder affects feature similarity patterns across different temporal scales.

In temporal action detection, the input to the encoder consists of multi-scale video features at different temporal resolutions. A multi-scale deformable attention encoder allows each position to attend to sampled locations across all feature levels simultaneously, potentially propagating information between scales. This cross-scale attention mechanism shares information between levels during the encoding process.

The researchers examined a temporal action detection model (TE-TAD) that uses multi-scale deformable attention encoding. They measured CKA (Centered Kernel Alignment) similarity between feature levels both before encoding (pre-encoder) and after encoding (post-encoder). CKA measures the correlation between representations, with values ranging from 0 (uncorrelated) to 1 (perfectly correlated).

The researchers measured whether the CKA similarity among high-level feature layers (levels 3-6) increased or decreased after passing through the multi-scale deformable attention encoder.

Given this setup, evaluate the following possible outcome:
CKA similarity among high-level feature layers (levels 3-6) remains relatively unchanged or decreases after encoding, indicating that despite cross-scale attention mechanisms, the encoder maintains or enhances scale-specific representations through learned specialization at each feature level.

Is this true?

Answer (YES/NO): NO